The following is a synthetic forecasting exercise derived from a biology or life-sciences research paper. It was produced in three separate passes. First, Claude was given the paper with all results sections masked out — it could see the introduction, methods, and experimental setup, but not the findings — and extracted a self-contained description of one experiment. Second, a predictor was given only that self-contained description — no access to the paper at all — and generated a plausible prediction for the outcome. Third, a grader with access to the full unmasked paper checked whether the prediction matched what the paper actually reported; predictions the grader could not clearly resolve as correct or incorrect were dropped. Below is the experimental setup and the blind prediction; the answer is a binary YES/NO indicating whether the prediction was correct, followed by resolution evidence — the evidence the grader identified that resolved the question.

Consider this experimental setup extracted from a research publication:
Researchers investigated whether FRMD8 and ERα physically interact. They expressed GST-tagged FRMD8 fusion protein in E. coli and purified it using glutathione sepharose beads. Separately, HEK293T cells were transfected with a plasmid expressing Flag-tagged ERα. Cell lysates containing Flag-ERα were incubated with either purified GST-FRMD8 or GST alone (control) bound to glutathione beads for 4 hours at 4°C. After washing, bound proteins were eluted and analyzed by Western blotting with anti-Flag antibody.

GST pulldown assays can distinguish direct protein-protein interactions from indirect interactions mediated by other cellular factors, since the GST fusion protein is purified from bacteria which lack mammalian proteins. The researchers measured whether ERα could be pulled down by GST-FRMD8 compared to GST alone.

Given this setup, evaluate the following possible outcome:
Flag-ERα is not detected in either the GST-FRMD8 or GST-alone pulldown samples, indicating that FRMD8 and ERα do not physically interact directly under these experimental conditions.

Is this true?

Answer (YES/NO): NO